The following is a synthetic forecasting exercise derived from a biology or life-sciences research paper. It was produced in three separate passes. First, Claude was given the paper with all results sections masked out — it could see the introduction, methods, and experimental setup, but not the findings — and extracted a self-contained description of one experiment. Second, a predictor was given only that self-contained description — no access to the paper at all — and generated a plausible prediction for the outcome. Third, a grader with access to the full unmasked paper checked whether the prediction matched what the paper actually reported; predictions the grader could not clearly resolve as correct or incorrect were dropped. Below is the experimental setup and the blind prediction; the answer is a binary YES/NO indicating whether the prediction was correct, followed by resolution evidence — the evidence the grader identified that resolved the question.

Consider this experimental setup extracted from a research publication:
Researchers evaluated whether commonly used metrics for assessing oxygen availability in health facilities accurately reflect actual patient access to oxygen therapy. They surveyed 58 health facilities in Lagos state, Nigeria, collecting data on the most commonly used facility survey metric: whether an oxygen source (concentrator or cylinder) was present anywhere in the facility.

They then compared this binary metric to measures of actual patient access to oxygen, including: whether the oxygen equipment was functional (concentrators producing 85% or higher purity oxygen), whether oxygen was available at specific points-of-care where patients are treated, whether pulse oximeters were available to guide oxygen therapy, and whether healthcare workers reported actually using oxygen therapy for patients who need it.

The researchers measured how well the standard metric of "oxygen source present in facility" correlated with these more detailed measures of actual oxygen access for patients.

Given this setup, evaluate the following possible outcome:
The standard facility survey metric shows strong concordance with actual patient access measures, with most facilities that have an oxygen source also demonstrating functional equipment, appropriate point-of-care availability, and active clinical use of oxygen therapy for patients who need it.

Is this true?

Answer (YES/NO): NO